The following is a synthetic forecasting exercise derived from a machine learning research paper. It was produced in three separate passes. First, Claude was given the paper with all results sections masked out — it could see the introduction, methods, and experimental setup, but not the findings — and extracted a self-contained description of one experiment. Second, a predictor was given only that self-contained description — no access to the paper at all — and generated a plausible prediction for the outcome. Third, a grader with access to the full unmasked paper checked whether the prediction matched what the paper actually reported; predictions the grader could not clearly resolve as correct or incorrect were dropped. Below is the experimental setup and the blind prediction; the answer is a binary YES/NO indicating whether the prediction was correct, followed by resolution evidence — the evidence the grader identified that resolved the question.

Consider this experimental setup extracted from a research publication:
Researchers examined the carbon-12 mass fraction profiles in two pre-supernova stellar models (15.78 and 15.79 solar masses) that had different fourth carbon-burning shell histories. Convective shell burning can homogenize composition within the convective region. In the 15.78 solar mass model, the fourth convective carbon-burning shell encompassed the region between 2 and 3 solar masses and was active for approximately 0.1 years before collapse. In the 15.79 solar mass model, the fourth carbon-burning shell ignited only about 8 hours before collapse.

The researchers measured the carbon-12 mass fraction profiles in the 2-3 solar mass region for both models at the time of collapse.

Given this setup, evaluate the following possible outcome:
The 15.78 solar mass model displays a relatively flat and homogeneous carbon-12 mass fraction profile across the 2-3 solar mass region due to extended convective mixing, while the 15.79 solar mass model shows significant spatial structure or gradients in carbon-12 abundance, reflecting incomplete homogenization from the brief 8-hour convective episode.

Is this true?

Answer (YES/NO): YES